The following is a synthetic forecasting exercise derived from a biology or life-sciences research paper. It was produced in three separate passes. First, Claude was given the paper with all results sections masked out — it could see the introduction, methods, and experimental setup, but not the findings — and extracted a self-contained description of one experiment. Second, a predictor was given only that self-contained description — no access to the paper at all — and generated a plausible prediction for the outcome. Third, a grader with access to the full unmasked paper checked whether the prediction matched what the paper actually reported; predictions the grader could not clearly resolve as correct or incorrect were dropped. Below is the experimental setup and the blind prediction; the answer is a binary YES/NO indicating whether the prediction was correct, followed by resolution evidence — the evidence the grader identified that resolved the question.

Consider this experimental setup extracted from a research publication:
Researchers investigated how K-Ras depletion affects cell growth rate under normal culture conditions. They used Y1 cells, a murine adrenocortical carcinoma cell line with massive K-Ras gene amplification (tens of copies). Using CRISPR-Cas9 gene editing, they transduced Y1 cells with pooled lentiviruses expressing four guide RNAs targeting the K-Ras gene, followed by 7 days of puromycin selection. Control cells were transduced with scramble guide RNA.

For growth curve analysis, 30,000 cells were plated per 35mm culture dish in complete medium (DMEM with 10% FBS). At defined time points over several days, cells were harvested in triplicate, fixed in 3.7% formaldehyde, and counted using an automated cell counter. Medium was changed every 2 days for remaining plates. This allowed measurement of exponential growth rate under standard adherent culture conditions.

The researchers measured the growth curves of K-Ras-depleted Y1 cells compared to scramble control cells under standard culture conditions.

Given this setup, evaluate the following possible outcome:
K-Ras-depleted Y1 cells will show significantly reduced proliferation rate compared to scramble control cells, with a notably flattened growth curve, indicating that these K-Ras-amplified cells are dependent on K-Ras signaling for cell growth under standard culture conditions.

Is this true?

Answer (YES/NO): NO